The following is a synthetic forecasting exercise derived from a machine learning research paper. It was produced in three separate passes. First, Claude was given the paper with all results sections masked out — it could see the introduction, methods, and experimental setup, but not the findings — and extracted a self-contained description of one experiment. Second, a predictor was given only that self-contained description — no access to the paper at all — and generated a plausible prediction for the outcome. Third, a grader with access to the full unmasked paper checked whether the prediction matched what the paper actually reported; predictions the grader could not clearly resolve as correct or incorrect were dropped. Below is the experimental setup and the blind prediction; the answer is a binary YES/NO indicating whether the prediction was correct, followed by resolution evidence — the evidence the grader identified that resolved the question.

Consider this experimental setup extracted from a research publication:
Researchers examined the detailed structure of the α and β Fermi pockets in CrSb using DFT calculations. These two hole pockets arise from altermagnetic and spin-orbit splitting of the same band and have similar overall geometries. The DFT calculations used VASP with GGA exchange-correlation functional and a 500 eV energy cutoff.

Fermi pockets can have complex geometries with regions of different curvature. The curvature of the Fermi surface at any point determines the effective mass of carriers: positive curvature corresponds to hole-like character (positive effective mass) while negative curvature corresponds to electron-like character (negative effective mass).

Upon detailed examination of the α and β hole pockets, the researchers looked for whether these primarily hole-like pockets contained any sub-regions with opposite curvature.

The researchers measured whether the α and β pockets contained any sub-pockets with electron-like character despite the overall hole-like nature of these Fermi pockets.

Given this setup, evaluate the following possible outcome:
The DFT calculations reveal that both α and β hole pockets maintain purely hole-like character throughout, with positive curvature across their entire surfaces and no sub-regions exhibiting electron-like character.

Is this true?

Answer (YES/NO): NO